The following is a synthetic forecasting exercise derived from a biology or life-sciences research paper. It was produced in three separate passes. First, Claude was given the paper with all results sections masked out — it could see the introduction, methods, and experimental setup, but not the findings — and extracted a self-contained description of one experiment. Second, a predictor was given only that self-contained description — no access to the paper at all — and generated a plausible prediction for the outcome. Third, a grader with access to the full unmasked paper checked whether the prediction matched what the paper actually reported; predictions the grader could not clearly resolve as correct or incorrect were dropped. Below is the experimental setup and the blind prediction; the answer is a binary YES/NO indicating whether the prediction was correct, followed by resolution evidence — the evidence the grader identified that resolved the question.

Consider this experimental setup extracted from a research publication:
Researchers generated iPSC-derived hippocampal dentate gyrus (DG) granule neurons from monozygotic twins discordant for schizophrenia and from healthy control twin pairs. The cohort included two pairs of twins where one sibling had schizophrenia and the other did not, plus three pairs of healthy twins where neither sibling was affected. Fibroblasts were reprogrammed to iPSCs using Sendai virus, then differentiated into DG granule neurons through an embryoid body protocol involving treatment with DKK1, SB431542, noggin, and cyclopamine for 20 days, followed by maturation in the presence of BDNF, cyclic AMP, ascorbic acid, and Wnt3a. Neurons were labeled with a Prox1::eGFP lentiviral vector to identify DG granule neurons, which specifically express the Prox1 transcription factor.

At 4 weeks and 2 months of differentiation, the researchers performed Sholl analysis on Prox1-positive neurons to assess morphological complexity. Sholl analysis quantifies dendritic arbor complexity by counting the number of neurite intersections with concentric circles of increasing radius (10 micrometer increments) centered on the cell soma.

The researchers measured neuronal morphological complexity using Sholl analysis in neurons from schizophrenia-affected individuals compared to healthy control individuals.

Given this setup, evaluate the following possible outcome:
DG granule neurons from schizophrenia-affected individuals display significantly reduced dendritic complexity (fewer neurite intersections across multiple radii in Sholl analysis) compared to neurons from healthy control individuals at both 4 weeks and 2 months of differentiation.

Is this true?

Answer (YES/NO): NO